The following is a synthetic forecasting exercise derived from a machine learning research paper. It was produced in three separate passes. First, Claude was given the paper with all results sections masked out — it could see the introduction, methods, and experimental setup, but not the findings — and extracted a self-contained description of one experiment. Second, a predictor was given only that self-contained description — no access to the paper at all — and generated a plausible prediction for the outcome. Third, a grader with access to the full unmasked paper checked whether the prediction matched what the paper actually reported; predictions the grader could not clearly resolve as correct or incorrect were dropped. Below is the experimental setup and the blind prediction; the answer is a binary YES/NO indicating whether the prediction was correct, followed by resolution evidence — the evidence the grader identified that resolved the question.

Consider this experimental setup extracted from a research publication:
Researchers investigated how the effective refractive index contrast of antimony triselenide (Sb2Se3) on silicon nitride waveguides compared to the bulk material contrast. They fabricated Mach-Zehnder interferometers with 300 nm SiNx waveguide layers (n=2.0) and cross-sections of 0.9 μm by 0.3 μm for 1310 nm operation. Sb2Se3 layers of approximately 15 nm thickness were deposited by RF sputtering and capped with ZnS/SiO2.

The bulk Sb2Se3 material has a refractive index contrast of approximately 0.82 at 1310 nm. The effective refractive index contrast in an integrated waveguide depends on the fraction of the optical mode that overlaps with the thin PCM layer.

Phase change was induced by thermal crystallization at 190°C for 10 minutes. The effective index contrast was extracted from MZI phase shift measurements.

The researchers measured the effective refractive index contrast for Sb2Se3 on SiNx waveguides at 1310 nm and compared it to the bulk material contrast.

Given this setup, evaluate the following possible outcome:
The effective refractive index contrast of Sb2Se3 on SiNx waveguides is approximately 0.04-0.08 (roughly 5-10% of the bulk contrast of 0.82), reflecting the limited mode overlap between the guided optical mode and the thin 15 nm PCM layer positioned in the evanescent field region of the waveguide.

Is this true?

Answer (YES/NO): NO